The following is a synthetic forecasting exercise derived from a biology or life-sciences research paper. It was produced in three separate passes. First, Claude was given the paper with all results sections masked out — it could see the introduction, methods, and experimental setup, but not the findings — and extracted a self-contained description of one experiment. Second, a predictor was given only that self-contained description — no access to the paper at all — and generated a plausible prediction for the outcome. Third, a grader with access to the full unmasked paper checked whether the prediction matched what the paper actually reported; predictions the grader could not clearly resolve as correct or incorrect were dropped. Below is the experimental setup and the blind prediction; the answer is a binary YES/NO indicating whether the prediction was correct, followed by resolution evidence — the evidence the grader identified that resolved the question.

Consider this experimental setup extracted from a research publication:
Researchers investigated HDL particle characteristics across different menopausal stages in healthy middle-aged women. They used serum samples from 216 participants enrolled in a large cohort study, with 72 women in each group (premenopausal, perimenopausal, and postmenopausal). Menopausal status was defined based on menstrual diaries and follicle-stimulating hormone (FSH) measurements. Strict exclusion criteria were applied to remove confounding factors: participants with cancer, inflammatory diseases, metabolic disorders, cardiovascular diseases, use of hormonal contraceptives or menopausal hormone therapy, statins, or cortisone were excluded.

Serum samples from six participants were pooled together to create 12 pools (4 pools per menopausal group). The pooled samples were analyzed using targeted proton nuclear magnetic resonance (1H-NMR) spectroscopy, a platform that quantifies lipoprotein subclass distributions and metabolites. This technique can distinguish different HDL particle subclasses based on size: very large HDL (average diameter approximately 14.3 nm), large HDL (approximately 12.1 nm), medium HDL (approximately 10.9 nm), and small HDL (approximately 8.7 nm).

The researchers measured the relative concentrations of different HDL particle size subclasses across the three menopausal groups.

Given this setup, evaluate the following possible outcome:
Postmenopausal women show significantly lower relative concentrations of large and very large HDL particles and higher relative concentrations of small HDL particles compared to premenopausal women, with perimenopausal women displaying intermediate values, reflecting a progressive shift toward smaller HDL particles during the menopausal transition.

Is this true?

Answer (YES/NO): NO